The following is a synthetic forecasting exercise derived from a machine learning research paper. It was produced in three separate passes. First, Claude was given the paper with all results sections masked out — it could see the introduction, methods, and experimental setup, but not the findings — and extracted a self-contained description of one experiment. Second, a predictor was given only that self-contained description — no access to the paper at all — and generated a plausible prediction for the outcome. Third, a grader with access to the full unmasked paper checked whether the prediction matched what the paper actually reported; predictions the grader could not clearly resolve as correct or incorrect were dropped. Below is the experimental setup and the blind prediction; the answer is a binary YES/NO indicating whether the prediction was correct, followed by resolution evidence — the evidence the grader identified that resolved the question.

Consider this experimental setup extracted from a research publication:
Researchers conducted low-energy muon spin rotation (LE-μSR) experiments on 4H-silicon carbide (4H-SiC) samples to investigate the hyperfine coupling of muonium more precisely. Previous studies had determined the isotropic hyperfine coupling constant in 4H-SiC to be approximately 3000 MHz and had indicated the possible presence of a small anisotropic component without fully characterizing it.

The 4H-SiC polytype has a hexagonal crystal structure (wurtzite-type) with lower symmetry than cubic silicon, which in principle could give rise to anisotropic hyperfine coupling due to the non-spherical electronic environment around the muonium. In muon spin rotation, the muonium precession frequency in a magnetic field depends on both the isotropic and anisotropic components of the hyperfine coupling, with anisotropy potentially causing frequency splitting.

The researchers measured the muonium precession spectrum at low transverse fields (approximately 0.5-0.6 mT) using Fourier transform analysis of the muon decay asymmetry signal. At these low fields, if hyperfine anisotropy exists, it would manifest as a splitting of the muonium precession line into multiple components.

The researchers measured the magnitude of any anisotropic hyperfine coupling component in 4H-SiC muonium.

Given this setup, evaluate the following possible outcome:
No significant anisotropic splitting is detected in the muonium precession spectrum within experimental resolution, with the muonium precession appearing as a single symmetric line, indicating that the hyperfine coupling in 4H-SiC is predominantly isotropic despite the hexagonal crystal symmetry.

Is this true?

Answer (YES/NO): NO